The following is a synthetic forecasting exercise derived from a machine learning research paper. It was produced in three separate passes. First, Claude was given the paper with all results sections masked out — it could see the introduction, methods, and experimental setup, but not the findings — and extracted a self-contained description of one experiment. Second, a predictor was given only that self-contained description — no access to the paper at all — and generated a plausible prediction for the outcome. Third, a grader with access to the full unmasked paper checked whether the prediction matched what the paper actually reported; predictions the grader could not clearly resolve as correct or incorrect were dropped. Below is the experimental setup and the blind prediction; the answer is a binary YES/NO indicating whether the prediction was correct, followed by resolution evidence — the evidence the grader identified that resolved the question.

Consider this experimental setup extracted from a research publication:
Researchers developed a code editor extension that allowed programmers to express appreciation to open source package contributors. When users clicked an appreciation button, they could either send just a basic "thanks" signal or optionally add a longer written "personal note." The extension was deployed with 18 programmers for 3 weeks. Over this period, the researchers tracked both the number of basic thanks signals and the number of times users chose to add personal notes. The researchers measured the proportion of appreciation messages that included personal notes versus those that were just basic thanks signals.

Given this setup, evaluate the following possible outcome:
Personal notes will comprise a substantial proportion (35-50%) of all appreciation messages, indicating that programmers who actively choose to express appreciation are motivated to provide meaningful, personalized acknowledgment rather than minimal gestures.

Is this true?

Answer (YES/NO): NO